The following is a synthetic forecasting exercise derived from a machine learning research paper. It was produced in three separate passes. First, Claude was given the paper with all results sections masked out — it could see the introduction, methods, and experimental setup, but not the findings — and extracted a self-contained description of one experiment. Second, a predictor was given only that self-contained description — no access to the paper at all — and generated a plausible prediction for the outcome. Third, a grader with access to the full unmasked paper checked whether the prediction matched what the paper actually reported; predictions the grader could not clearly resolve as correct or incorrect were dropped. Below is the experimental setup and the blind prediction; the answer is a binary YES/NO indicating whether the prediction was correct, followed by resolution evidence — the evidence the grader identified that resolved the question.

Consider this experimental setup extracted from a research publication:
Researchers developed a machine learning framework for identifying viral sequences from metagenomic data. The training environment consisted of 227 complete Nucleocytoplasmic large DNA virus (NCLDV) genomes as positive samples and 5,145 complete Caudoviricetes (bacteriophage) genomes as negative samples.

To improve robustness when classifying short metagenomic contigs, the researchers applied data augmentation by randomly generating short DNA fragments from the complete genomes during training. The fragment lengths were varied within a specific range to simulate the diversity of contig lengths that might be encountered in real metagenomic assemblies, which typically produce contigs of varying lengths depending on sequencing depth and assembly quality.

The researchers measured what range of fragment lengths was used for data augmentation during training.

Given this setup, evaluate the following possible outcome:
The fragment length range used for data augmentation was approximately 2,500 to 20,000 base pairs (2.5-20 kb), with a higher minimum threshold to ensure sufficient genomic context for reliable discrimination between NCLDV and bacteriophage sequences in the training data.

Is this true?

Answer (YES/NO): NO